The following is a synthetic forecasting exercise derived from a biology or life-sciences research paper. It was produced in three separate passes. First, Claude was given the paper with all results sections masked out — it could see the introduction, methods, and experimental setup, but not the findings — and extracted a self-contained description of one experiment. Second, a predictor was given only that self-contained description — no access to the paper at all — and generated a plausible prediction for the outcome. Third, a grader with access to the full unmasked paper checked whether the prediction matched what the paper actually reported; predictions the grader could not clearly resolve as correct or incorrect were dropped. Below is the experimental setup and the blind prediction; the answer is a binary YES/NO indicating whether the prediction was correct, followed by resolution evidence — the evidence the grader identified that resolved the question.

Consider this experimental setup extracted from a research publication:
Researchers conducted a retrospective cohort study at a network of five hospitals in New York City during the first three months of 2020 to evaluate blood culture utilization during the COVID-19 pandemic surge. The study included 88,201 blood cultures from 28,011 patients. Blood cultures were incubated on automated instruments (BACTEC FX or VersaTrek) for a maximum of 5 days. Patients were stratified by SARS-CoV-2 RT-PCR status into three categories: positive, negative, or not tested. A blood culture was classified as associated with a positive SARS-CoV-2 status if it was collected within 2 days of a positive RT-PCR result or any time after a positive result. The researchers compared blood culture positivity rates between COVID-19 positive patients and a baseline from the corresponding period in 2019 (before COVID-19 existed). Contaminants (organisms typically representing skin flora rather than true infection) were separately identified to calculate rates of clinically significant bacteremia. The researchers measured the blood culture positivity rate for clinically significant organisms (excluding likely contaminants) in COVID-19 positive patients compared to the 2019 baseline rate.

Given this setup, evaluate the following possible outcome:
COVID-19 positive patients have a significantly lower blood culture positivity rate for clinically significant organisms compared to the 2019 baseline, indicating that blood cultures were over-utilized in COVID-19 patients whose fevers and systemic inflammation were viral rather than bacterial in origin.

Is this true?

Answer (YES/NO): YES